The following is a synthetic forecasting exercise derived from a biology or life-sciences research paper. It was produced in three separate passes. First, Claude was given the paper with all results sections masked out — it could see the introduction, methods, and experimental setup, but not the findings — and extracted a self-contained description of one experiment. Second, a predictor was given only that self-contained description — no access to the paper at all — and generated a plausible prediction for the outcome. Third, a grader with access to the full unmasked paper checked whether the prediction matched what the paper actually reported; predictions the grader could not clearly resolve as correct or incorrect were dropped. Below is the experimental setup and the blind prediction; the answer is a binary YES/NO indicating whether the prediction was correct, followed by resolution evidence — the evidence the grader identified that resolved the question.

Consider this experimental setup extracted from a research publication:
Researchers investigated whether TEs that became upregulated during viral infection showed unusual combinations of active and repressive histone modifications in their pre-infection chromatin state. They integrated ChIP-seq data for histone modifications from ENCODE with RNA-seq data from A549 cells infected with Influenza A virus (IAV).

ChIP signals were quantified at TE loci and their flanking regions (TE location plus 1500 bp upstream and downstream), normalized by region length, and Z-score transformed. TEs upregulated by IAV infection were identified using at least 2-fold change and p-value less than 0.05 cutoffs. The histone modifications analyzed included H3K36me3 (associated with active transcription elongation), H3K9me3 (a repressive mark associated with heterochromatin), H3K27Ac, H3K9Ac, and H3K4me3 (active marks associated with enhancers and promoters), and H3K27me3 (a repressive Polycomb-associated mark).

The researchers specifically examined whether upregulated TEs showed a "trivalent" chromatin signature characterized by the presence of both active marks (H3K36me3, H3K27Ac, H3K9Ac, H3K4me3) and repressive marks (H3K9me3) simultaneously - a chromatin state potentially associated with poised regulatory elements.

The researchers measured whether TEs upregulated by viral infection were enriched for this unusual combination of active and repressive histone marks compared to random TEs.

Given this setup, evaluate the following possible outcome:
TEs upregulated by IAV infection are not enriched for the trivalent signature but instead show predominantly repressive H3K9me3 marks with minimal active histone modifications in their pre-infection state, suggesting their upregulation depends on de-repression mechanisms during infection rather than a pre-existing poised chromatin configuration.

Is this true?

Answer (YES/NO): NO